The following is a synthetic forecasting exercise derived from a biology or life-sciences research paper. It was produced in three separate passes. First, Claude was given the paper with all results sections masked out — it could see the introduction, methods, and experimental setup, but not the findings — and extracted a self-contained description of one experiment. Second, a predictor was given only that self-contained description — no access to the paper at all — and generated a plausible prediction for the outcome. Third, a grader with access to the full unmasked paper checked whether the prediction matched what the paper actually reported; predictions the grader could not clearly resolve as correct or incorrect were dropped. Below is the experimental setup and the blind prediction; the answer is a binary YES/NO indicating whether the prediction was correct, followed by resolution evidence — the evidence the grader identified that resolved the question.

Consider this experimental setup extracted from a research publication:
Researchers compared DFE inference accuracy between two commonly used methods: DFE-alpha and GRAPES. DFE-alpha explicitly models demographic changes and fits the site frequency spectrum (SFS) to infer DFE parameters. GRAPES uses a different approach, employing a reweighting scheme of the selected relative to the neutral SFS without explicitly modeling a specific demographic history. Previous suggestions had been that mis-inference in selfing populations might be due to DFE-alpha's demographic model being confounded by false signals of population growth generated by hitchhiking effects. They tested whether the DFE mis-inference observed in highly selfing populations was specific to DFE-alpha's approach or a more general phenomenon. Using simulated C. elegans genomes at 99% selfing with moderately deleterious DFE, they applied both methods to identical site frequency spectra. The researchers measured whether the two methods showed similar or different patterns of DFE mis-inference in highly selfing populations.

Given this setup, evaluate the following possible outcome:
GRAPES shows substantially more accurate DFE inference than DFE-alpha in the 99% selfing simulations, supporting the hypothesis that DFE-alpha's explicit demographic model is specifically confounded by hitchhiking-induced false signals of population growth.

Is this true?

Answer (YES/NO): NO